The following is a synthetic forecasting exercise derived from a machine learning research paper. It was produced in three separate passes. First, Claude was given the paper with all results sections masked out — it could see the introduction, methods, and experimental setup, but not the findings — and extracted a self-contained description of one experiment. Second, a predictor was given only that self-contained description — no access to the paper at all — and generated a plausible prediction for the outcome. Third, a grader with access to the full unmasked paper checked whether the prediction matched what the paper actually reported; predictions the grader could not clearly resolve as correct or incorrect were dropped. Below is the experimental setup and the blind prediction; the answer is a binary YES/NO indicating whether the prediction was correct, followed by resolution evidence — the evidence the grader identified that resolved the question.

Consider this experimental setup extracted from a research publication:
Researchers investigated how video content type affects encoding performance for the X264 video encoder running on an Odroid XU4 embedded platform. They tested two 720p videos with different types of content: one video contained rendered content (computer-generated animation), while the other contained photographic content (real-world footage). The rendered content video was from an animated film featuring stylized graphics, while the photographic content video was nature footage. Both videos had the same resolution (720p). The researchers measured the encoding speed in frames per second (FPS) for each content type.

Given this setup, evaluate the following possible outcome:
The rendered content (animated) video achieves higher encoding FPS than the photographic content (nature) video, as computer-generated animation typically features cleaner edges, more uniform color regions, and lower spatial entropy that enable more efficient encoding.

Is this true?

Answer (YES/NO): YES